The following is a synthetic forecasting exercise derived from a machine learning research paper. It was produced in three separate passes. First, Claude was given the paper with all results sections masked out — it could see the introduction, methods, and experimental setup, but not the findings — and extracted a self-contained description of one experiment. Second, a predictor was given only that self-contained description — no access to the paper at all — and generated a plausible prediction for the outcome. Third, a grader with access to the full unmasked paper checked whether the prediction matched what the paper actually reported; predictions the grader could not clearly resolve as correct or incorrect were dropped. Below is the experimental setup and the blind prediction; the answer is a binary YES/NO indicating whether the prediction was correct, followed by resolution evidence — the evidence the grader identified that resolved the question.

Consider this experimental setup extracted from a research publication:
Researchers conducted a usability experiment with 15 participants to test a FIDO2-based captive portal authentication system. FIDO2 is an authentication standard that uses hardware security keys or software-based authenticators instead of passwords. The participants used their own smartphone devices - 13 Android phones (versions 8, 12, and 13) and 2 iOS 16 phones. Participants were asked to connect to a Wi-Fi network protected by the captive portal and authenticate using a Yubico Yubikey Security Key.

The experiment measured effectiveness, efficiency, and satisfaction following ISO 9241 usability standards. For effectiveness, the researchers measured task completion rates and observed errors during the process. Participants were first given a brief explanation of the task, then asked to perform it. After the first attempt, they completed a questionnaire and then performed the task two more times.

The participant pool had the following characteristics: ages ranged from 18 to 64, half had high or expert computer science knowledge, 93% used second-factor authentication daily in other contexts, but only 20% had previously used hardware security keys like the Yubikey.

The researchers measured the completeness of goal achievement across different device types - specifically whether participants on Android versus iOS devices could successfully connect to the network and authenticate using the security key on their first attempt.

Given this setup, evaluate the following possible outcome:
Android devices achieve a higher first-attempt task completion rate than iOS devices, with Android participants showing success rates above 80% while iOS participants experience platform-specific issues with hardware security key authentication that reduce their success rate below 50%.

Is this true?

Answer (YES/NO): NO